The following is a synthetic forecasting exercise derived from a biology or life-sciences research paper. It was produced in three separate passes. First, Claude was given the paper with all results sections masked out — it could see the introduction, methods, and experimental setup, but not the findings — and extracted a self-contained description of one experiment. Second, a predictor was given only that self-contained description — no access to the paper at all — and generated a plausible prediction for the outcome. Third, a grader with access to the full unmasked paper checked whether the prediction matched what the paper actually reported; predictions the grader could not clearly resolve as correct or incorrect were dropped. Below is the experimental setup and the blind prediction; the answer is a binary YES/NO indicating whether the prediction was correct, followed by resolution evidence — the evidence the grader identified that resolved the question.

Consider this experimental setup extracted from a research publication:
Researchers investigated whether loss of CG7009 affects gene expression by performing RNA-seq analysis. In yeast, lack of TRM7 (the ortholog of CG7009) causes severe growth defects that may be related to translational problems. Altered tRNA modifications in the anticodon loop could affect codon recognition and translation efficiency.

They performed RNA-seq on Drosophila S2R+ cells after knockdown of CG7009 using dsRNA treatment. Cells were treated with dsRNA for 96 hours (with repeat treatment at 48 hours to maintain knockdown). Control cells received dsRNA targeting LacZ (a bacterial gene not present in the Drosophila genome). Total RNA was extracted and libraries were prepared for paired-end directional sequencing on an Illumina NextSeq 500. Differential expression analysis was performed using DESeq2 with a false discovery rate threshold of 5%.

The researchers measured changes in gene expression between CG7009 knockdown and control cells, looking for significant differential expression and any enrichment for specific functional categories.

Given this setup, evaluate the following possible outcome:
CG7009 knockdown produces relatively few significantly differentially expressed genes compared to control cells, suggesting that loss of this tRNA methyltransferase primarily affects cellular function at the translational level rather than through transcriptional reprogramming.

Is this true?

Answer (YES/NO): YES